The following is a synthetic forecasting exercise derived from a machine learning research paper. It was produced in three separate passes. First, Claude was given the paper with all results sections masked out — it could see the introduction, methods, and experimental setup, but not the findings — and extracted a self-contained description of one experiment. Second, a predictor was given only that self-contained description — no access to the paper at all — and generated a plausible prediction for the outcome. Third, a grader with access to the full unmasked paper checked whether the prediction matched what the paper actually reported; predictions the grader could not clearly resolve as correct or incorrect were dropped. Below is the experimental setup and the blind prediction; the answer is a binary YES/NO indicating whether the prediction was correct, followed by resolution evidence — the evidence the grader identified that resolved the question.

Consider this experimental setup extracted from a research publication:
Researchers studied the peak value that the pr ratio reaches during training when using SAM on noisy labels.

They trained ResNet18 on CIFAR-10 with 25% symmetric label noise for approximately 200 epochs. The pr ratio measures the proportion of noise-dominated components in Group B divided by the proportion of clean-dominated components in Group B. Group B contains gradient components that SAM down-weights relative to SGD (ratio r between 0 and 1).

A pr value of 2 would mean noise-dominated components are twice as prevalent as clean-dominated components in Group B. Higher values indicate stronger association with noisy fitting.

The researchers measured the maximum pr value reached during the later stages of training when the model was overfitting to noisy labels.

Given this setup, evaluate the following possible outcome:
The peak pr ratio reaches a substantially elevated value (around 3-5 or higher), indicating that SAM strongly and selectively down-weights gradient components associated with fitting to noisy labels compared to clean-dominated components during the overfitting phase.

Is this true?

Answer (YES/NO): NO